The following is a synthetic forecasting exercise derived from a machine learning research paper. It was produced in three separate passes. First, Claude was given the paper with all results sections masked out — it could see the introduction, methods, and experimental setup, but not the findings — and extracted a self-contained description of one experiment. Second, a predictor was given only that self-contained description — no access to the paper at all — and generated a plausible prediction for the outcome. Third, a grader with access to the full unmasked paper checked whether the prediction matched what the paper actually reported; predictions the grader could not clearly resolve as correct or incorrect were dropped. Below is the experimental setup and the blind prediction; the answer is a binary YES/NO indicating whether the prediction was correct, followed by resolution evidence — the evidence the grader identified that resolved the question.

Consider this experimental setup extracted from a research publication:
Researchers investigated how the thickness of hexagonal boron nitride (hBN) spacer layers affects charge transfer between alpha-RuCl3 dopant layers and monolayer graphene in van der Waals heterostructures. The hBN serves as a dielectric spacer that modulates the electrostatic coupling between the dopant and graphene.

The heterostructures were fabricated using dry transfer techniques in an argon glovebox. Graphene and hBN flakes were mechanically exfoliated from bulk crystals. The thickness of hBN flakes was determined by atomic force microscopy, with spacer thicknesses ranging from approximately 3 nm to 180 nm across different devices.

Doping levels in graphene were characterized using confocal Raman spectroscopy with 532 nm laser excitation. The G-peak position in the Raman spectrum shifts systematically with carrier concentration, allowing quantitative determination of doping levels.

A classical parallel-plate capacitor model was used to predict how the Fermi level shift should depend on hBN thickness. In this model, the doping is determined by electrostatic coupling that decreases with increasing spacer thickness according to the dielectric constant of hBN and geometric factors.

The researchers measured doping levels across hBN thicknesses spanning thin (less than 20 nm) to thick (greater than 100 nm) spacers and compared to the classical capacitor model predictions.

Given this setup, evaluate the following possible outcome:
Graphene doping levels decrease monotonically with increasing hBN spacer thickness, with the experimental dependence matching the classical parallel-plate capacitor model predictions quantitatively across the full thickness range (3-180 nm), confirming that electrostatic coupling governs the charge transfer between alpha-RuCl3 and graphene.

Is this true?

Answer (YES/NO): NO